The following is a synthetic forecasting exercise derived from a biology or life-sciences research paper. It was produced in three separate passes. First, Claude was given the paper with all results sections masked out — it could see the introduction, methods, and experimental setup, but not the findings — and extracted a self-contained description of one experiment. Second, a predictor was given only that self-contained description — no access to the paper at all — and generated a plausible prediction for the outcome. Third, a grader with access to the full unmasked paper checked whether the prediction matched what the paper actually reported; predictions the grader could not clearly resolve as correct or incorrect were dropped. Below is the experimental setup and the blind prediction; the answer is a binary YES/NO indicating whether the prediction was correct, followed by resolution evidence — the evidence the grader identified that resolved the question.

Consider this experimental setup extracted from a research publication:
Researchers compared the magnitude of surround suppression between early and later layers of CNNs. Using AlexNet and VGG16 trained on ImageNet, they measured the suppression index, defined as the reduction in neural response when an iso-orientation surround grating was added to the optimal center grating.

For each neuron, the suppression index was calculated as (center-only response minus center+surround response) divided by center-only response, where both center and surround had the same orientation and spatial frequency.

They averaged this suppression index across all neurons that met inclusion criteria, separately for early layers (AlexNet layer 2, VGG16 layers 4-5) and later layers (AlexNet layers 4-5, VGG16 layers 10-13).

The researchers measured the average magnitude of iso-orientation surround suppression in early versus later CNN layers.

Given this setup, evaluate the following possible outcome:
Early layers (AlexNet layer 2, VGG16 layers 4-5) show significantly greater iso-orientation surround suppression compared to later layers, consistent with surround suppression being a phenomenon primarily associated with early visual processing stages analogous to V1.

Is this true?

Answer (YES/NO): NO